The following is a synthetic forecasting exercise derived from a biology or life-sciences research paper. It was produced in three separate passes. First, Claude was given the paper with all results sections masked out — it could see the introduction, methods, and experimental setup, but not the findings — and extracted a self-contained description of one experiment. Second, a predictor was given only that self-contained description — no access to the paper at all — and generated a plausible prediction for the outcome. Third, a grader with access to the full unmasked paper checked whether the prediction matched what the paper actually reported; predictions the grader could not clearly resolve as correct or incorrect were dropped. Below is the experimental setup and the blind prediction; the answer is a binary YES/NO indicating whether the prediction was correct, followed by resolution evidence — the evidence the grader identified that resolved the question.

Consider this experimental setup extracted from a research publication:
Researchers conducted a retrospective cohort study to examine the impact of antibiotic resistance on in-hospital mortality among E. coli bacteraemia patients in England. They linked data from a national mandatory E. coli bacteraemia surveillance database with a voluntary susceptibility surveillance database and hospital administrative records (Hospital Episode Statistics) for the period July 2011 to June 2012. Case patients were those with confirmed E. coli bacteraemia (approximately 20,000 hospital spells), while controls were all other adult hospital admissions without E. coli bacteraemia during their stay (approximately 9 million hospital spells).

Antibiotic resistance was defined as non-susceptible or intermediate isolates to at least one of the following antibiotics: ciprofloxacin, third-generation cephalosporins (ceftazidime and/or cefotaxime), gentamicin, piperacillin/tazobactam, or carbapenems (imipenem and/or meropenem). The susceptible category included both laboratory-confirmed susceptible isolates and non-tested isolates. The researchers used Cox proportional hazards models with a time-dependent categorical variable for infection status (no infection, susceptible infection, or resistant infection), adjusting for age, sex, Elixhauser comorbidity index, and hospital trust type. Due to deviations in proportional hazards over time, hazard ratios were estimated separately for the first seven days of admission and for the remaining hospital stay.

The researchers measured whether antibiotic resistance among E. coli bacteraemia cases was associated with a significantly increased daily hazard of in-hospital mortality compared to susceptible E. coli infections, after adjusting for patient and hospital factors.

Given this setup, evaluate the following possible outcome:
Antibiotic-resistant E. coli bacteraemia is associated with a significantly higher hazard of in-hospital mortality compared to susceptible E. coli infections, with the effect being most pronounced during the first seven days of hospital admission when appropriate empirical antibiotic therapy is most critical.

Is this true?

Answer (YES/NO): NO